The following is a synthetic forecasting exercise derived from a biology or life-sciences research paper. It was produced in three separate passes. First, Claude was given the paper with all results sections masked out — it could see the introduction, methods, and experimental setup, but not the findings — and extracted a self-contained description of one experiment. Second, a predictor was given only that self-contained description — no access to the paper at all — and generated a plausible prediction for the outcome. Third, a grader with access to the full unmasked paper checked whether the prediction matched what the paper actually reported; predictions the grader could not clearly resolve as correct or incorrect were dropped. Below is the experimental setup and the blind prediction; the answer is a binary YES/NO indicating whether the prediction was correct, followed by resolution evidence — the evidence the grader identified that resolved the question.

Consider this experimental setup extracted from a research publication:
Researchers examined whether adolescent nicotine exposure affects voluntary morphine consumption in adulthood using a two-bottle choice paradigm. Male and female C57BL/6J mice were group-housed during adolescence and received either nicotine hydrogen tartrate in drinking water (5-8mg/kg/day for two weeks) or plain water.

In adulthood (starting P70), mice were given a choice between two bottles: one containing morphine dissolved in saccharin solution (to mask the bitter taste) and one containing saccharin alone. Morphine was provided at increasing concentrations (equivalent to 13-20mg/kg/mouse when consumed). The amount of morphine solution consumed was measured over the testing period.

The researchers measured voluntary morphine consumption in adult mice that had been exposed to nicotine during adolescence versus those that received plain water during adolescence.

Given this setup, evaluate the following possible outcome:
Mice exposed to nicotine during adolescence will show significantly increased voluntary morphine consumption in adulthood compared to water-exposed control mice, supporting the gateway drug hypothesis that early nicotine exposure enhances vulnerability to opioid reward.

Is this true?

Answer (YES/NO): YES